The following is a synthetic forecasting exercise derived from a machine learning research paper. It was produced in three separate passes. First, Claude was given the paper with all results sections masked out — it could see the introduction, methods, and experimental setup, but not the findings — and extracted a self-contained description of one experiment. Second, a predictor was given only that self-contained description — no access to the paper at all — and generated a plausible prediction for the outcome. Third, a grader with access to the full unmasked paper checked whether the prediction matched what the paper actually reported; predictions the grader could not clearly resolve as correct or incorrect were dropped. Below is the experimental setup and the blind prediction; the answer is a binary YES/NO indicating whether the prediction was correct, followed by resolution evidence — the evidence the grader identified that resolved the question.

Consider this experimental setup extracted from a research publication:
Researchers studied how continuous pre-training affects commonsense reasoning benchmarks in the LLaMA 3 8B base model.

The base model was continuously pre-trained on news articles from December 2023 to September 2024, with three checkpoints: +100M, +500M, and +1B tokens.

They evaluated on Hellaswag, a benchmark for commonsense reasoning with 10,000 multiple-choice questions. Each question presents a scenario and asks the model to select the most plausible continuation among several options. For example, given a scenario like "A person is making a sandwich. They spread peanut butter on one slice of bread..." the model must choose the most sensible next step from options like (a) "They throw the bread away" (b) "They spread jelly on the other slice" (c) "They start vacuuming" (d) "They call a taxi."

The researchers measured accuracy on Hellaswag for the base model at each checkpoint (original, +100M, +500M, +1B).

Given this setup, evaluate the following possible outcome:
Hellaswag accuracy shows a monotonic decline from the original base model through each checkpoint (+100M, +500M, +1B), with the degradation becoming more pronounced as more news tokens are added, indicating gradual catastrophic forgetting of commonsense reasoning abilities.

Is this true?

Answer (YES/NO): NO